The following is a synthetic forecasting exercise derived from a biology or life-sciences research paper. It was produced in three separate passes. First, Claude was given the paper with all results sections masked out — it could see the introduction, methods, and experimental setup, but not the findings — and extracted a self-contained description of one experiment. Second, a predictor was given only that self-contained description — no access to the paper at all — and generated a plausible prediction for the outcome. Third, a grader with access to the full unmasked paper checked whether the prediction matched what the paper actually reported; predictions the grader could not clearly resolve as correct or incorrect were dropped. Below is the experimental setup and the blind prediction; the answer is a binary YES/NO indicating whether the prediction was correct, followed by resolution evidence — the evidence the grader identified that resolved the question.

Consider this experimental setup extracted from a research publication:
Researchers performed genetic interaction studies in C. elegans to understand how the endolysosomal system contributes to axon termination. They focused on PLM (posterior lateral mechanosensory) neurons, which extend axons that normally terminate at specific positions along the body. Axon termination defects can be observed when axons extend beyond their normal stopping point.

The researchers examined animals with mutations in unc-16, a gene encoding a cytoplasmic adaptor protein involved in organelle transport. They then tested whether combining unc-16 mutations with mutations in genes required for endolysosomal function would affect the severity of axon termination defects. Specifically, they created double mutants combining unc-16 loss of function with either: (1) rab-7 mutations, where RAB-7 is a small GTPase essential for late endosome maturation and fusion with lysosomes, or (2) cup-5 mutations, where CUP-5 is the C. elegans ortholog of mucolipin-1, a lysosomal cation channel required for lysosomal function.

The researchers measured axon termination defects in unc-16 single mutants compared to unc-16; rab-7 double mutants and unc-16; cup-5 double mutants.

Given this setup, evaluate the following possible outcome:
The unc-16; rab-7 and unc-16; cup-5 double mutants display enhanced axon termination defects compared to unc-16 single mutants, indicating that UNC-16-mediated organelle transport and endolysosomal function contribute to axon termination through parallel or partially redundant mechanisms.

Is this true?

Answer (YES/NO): YES